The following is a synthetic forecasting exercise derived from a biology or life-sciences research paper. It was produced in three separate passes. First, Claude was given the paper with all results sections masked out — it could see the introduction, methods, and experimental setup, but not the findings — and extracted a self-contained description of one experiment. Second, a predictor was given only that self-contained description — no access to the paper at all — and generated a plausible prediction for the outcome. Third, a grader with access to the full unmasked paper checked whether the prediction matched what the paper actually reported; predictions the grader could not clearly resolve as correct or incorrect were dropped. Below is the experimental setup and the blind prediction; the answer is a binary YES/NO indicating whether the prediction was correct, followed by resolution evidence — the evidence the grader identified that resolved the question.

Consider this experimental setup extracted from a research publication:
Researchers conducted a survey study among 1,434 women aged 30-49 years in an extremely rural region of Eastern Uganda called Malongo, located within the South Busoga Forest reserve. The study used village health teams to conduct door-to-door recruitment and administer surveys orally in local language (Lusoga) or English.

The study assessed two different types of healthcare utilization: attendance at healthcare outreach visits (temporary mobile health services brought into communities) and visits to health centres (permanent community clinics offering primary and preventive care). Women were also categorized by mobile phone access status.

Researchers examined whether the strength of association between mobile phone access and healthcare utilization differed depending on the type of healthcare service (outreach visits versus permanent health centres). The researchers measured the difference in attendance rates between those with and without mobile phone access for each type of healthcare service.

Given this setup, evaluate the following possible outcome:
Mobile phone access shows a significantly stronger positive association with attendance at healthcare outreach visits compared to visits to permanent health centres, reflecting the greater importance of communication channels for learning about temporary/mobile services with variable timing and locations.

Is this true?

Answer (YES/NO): YES